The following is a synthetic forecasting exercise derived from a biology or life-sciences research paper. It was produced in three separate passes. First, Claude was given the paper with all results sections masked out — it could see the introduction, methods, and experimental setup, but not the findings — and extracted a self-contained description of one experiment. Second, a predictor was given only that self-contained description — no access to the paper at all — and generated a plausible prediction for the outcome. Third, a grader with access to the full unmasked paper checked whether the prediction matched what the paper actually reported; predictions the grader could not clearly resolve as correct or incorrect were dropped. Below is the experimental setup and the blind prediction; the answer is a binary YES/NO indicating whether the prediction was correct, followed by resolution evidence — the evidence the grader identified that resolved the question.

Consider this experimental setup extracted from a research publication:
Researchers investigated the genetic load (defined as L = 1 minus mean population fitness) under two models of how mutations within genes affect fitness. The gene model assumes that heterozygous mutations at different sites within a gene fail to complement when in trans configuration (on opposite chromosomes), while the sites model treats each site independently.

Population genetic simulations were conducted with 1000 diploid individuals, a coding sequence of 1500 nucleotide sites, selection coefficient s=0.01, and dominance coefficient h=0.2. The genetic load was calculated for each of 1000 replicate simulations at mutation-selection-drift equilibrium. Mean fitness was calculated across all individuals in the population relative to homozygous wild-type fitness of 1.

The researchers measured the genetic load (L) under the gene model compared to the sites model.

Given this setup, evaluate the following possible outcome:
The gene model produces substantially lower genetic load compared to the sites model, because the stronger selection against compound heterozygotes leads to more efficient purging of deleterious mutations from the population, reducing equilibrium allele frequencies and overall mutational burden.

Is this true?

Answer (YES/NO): NO